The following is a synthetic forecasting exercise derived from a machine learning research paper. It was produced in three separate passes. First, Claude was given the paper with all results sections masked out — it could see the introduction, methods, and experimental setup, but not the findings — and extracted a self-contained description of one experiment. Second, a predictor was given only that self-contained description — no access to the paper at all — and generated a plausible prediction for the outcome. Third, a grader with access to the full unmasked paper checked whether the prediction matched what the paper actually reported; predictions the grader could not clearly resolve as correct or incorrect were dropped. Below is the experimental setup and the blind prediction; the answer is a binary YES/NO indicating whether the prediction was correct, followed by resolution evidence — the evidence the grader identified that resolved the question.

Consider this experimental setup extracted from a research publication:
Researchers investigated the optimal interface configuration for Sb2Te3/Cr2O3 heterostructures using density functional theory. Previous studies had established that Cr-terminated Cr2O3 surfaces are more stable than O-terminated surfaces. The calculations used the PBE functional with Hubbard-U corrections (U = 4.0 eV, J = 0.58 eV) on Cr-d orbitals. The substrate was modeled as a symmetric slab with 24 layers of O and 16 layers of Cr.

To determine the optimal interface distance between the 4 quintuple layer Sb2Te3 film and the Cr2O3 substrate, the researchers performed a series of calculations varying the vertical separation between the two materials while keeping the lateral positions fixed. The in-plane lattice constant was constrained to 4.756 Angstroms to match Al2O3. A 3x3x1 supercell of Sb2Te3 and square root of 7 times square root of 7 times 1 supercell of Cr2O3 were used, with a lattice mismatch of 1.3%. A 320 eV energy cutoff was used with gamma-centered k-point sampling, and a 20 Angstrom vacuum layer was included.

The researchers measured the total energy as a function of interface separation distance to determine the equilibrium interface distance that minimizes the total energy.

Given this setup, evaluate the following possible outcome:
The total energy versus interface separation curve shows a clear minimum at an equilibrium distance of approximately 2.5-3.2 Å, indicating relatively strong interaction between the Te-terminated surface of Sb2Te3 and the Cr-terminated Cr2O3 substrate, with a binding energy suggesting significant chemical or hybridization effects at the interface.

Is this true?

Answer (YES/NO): NO